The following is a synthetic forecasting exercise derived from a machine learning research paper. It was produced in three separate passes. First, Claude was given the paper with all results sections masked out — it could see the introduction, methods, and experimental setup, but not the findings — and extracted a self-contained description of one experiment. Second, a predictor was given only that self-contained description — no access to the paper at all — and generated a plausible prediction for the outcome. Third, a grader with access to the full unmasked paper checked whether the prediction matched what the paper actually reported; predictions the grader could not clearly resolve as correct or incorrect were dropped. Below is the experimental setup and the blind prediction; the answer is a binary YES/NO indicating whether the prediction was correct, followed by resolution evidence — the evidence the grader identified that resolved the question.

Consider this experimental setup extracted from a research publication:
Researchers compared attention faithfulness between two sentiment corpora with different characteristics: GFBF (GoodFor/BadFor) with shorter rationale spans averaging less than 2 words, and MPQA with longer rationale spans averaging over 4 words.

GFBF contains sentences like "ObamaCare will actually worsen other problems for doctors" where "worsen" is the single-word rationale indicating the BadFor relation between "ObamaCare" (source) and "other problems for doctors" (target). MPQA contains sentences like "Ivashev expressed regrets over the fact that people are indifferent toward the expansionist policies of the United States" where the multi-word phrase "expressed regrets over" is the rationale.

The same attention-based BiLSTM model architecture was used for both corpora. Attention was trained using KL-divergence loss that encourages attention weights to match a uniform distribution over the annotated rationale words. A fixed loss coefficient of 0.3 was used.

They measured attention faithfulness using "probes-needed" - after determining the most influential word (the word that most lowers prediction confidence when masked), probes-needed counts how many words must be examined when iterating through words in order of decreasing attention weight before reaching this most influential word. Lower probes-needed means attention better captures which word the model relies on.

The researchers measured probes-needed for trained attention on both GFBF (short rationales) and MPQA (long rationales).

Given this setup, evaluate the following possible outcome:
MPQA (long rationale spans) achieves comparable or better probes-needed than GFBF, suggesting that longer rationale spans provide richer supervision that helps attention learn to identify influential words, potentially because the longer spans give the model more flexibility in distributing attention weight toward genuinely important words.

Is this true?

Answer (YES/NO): NO